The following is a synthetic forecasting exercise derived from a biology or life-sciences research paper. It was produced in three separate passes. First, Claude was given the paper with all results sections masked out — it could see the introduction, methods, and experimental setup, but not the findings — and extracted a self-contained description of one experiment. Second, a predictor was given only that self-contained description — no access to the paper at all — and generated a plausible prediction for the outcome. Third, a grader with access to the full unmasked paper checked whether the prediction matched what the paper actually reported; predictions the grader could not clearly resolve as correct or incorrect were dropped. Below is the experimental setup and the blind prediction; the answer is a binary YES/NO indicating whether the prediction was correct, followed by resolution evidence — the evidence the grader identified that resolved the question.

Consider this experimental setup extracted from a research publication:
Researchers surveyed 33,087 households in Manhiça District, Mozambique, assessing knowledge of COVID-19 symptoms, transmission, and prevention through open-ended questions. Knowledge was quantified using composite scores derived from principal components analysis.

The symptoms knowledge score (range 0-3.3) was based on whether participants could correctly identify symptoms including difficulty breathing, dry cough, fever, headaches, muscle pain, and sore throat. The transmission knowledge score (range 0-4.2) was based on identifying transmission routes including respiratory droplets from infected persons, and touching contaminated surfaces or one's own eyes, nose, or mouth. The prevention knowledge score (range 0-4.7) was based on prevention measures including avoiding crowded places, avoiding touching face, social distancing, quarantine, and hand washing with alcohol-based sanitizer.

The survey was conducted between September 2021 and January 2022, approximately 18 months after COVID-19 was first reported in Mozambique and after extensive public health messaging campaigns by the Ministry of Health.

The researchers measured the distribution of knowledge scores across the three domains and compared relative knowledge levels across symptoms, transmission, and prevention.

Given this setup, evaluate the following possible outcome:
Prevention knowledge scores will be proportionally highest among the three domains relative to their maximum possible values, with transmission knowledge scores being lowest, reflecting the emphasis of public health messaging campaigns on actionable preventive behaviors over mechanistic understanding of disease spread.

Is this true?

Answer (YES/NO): YES